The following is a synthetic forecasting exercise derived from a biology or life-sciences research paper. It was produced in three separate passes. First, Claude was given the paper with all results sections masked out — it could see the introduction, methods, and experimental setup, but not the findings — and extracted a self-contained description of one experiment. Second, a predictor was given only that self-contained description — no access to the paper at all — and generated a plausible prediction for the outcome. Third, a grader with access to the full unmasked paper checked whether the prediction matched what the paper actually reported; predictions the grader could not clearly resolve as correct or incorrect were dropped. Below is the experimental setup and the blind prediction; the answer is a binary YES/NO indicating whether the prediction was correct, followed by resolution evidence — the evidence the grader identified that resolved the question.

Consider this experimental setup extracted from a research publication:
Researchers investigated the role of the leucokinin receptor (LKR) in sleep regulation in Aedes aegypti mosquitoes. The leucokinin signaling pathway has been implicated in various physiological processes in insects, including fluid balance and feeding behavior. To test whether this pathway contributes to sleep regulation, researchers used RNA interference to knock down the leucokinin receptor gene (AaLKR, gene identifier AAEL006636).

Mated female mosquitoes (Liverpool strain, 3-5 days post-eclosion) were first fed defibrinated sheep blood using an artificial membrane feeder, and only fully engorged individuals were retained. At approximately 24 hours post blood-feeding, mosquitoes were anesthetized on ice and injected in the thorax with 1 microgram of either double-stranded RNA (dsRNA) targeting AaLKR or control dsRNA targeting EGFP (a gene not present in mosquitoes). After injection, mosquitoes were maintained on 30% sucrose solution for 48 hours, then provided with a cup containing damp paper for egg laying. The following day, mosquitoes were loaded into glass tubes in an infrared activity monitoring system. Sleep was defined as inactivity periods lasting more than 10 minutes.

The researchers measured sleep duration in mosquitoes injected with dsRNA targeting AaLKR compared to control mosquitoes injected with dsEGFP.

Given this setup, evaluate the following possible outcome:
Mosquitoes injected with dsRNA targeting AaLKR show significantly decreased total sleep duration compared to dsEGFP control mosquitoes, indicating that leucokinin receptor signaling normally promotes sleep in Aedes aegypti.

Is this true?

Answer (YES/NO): NO